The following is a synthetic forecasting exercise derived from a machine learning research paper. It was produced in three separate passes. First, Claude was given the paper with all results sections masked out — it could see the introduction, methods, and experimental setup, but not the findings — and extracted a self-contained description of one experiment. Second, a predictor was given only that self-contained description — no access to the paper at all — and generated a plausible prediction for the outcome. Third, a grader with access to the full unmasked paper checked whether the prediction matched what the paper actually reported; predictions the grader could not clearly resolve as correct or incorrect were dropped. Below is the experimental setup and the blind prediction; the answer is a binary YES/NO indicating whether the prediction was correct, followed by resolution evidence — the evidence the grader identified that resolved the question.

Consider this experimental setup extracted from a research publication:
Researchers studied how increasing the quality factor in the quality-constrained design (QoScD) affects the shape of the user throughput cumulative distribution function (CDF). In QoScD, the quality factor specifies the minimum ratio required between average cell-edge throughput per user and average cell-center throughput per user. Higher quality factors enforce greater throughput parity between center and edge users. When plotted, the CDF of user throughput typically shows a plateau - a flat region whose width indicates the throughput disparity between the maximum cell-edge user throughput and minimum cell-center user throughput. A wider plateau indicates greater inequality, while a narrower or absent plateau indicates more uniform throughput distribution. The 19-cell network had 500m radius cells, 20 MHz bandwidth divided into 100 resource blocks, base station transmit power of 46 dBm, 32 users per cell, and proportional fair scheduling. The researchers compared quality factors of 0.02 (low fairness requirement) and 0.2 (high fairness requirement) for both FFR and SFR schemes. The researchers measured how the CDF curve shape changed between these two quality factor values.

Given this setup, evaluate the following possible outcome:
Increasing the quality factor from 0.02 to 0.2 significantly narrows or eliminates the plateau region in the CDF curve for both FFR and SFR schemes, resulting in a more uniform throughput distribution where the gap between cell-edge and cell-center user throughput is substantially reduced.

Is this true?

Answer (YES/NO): YES